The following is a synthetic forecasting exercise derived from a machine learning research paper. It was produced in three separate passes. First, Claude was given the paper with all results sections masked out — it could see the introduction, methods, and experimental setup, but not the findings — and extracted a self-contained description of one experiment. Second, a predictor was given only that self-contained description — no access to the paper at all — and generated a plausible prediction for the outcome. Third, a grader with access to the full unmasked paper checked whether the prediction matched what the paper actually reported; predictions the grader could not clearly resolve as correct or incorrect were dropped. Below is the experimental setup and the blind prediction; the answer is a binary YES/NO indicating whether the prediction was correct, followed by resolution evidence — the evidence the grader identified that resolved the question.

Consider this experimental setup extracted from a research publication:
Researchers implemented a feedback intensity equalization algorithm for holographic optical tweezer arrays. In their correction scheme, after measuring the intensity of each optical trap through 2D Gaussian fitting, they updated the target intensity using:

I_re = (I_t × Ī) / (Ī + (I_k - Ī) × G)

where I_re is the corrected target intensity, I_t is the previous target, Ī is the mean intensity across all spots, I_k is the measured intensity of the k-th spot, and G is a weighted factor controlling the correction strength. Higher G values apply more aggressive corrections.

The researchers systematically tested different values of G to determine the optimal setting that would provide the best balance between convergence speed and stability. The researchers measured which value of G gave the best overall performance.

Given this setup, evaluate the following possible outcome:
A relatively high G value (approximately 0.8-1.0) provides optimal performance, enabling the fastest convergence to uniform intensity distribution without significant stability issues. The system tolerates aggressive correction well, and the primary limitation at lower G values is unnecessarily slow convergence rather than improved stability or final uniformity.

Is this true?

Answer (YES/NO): NO